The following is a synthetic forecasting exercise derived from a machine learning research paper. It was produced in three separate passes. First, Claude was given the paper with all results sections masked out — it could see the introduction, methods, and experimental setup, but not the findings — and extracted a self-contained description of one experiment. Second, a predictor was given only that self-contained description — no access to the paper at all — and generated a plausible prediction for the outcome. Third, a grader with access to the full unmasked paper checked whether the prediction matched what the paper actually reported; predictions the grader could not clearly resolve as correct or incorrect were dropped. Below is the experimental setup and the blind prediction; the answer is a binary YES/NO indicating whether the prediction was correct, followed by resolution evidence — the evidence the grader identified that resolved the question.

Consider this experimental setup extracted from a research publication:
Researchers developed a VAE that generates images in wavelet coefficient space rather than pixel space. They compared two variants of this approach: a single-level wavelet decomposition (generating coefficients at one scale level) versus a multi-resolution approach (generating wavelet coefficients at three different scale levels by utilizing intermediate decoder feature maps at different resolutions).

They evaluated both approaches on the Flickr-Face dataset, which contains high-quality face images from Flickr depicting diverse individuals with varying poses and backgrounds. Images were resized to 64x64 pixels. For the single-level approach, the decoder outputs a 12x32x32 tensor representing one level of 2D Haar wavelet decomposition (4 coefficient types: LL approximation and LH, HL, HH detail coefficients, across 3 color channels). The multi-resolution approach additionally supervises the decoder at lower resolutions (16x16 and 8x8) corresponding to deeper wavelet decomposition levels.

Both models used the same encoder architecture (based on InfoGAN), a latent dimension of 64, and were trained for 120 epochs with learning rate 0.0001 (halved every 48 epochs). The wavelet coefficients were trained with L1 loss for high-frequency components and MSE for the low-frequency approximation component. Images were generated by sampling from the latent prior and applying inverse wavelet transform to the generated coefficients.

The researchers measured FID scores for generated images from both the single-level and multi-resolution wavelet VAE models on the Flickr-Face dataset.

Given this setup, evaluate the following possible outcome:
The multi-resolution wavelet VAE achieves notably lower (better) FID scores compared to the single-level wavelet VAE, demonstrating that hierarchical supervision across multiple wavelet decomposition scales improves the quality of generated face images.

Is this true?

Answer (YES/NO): NO